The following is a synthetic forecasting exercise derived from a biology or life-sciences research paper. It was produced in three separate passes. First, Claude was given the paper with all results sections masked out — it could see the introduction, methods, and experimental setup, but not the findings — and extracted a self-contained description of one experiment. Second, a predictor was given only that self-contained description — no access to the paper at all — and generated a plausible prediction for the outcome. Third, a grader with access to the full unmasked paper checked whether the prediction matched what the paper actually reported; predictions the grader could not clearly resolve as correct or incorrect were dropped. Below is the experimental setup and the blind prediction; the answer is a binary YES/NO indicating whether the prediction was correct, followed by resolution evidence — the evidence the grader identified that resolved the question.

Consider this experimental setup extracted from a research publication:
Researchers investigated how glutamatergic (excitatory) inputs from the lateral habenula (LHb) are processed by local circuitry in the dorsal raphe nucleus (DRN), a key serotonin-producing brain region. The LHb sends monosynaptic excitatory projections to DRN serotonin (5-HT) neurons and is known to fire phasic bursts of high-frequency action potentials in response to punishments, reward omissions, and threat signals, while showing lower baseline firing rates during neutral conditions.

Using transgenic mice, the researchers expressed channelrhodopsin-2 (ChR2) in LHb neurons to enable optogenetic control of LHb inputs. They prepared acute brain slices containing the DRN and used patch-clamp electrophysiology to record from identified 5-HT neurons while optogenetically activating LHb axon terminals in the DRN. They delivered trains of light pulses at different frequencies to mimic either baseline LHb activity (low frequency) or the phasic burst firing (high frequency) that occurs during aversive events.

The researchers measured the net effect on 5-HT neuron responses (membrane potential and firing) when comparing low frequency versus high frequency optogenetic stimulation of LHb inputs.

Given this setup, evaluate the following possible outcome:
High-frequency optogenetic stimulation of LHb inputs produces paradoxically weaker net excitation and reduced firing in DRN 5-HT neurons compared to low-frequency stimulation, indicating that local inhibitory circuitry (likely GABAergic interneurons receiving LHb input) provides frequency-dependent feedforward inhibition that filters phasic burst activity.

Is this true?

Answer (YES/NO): NO